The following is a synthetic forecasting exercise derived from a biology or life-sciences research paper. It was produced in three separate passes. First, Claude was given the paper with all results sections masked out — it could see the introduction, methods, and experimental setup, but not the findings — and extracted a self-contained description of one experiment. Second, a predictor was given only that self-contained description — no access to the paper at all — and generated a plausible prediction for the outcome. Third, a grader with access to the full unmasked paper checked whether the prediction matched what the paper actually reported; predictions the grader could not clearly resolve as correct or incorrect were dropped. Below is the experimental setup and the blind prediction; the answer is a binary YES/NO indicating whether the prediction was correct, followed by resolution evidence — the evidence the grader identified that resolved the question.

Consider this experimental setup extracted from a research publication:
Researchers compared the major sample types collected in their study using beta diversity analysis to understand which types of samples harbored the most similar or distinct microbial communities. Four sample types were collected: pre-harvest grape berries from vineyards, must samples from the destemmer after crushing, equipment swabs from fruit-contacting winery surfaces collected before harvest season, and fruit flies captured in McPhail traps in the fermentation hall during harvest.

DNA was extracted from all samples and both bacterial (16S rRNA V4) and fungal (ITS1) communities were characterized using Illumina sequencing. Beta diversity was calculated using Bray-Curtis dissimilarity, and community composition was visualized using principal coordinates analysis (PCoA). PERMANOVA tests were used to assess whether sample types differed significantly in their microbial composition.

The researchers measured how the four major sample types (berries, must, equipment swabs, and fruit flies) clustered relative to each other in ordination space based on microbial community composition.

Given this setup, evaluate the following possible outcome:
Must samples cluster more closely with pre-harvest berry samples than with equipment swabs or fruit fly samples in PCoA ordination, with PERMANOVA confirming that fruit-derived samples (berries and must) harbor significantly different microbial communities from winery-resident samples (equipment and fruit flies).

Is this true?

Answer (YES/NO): NO